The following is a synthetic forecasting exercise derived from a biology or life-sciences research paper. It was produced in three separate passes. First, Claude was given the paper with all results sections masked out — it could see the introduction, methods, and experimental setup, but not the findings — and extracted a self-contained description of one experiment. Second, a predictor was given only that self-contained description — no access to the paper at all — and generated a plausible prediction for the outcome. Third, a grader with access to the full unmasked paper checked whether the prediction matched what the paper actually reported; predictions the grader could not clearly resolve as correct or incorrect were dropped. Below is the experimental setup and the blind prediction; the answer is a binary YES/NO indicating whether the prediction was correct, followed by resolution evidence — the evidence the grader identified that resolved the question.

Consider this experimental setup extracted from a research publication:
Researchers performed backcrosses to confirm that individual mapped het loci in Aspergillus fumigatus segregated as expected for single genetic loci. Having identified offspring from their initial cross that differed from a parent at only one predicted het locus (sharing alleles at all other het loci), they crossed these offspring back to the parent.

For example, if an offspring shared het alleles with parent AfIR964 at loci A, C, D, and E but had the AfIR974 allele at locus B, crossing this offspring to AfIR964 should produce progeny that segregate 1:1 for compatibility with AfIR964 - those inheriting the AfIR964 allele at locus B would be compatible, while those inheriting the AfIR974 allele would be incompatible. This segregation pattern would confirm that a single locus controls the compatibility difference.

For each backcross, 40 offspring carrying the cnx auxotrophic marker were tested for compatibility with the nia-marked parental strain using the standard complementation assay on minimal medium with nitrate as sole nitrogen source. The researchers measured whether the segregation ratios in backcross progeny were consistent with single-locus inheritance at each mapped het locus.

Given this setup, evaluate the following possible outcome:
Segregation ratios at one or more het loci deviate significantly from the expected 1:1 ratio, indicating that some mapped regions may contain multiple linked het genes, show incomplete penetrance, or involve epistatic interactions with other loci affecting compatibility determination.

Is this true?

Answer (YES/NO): NO